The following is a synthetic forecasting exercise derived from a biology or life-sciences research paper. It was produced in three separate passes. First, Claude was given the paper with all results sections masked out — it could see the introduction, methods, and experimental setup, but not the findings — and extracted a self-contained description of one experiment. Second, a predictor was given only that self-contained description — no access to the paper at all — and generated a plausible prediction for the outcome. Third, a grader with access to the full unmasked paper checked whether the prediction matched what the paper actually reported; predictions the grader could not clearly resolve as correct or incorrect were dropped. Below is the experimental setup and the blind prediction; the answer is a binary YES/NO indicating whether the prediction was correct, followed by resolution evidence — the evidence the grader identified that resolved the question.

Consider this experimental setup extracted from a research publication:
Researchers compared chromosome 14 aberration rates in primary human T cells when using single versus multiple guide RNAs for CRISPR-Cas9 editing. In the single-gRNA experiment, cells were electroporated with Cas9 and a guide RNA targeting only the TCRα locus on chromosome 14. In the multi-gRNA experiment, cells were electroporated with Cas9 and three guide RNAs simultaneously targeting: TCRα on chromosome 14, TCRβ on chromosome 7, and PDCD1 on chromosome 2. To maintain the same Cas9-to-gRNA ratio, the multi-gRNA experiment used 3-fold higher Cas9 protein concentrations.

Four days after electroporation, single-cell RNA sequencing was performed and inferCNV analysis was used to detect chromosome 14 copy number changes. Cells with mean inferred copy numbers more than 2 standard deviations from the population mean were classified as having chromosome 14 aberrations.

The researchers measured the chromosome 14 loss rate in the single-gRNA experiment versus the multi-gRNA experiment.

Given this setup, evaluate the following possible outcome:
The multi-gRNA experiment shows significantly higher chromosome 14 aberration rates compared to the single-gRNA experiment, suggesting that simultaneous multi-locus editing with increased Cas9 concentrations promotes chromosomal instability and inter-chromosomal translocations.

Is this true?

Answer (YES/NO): YES